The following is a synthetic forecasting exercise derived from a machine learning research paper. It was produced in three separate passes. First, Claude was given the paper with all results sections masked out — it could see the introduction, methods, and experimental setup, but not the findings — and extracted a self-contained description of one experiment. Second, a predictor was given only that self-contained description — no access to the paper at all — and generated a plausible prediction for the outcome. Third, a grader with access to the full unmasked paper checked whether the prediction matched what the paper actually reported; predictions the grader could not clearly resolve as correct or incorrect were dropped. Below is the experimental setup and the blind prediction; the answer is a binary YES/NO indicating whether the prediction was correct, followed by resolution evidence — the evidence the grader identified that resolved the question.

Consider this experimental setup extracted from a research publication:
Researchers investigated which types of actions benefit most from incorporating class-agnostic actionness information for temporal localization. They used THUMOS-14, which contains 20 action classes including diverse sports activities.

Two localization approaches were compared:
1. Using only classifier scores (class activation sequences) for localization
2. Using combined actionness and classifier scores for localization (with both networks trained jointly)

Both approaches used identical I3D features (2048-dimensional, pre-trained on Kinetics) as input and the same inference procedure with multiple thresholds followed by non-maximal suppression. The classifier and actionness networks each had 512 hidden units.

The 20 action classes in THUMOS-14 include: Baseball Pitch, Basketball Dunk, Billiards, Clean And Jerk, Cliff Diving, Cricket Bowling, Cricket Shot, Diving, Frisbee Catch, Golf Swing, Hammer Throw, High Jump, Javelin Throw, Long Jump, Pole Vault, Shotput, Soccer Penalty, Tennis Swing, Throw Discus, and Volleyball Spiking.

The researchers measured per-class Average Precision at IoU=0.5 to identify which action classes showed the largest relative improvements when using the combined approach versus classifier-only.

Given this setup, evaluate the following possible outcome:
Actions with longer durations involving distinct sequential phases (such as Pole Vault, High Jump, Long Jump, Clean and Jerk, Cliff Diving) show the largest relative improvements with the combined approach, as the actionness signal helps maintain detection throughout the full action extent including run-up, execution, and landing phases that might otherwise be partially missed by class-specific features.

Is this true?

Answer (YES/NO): NO